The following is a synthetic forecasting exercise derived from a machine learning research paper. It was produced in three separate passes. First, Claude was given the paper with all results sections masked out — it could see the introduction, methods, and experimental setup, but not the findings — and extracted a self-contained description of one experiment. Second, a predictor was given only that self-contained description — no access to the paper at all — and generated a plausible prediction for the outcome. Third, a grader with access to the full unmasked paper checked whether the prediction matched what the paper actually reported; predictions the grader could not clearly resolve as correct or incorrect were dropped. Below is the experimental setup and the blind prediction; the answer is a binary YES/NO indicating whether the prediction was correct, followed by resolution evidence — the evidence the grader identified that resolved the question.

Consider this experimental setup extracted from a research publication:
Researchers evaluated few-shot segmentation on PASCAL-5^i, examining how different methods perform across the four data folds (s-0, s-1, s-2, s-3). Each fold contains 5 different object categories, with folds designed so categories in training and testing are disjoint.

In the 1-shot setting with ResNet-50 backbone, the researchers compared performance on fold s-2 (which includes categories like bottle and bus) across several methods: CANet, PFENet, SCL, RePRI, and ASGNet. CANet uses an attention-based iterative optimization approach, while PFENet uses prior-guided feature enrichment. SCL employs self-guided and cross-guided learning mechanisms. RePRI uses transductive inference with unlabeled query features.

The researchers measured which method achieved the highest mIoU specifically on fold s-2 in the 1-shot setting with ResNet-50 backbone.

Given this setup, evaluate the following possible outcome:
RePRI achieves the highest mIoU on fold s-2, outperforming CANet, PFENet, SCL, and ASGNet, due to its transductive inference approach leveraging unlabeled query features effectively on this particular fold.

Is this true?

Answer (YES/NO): YES